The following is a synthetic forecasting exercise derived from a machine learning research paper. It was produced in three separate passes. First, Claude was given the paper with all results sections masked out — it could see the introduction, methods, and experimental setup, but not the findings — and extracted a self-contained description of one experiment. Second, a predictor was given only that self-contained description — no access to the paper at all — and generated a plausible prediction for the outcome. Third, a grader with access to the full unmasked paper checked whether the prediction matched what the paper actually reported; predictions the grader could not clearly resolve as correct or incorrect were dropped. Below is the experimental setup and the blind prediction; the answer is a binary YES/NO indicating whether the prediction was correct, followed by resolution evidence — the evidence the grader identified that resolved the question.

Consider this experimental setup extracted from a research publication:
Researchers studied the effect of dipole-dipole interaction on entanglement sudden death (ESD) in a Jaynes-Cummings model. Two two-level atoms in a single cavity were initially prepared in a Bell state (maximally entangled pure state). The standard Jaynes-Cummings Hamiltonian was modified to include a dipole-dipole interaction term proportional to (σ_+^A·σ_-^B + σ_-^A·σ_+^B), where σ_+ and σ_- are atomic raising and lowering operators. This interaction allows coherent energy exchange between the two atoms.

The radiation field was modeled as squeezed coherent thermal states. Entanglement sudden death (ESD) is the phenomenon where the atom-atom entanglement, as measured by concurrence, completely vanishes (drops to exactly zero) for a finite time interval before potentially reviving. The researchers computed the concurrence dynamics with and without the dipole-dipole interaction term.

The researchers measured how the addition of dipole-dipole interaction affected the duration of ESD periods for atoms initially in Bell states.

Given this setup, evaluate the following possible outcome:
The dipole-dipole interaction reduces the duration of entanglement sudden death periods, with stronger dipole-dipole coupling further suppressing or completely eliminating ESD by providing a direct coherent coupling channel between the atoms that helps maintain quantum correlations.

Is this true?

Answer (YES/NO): YES